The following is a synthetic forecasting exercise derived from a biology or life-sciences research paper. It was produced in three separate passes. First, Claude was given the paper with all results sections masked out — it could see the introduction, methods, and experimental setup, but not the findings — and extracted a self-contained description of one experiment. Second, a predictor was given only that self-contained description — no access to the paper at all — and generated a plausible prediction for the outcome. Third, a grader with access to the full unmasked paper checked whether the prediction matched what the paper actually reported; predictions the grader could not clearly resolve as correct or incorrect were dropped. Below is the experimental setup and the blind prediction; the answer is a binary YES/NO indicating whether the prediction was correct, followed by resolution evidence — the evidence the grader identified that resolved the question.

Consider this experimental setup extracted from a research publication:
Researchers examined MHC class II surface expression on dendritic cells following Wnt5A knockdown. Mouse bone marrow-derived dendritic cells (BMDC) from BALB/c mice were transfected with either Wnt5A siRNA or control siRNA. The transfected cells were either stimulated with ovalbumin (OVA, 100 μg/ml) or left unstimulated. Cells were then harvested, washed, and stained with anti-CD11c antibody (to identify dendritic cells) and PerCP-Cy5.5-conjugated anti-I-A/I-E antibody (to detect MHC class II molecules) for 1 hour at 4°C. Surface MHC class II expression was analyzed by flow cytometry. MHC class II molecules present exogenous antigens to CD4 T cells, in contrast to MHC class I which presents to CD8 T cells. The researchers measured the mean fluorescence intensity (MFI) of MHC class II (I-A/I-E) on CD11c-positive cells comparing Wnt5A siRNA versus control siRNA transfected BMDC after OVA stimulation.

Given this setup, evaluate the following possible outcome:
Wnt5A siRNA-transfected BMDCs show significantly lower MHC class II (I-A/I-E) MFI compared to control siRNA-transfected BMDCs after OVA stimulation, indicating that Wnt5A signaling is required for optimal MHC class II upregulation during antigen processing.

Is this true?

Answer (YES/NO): NO